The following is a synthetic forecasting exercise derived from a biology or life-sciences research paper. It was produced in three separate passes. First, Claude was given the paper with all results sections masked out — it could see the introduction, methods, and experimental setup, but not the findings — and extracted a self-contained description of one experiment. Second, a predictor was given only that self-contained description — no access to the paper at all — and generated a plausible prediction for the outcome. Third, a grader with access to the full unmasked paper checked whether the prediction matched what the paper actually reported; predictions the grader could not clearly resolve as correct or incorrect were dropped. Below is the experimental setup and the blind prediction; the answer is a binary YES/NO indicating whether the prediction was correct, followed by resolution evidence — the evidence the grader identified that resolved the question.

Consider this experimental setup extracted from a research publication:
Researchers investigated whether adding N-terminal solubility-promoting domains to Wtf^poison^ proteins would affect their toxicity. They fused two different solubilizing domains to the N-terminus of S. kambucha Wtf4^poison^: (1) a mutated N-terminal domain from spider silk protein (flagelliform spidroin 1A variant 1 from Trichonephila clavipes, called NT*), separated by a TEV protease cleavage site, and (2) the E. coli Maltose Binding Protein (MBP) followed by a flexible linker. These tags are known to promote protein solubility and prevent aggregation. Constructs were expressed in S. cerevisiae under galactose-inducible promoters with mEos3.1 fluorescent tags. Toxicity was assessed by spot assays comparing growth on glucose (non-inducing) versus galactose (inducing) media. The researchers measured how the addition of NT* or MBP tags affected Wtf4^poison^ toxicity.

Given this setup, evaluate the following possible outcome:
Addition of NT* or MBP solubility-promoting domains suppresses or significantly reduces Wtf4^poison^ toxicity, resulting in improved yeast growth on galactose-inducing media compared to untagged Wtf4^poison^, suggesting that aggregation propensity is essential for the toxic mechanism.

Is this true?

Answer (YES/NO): NO